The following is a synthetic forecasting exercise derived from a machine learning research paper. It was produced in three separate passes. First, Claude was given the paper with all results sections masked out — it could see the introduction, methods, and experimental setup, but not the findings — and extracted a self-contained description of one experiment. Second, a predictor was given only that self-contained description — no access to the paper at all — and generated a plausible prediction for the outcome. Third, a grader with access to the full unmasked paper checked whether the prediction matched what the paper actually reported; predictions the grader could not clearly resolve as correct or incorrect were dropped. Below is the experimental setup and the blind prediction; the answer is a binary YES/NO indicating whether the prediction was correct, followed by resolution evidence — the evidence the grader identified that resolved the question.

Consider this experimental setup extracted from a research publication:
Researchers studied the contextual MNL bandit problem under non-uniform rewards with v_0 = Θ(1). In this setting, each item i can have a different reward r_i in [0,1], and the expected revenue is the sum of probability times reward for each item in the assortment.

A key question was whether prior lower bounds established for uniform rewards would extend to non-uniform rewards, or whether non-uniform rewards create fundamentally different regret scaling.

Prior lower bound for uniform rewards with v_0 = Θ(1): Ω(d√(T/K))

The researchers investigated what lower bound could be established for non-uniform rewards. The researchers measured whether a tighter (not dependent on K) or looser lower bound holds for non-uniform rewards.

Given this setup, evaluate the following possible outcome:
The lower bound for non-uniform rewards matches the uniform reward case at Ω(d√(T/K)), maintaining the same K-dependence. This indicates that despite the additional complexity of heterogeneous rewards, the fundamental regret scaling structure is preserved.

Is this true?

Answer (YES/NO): NO